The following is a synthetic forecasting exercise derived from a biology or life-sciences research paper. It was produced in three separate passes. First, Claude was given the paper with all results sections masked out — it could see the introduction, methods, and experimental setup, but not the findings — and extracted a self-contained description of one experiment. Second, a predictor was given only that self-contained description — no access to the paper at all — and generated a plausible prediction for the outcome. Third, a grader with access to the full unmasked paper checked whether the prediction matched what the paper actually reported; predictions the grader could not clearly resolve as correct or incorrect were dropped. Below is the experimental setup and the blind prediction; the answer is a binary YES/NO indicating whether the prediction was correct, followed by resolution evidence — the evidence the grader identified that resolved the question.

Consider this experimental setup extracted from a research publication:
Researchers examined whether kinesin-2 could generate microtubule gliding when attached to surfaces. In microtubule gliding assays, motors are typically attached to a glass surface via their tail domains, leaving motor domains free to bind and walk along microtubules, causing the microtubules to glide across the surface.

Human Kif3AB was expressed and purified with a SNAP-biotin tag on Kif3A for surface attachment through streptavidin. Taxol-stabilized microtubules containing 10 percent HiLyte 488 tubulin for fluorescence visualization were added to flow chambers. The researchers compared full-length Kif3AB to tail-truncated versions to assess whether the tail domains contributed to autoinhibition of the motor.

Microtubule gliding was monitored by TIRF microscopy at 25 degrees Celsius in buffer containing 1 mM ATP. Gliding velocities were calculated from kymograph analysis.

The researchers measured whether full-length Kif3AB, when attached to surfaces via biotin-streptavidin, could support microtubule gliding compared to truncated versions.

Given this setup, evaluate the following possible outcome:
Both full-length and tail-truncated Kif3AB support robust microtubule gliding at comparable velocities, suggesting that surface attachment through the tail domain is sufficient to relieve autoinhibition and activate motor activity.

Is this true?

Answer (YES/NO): NO